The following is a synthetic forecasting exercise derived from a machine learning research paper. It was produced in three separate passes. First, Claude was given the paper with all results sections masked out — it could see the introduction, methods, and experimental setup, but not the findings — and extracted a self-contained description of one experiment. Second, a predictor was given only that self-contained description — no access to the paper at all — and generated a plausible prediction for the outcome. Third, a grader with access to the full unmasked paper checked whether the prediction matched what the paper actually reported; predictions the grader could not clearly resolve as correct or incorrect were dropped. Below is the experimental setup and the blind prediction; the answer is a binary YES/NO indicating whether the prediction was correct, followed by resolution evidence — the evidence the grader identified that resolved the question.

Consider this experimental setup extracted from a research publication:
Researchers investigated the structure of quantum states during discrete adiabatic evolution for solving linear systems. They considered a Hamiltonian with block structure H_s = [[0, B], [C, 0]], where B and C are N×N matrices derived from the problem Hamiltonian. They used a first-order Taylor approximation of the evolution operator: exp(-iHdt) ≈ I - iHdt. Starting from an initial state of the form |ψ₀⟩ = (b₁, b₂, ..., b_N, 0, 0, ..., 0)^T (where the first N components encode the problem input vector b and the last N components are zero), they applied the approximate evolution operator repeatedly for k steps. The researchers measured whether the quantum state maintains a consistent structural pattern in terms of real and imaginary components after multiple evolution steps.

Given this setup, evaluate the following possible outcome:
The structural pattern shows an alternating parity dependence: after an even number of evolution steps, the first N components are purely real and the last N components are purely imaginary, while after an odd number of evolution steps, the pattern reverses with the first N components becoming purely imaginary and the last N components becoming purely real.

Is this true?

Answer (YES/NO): NO